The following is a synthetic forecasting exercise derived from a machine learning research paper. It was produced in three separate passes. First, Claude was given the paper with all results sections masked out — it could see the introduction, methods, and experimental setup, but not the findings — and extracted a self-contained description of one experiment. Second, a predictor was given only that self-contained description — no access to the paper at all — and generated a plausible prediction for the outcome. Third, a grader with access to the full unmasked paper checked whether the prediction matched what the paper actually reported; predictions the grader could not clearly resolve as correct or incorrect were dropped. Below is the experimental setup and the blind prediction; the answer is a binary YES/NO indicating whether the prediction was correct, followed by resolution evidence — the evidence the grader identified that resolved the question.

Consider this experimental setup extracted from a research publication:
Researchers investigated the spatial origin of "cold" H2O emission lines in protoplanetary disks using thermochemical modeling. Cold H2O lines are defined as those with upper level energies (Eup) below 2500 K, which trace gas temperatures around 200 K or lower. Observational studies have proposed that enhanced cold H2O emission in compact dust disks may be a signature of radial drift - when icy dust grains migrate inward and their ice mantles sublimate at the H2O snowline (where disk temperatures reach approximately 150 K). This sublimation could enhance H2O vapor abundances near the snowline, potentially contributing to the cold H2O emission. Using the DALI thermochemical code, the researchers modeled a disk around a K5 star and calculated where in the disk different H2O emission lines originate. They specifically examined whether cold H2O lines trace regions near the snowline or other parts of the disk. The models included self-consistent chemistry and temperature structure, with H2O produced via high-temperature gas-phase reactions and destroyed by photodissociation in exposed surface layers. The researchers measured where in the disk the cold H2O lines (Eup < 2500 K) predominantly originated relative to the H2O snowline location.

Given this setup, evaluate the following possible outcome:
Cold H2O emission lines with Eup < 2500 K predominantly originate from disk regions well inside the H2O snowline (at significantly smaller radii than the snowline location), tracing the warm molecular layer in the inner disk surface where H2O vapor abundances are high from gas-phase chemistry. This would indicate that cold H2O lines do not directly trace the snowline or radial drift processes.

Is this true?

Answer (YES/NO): NO